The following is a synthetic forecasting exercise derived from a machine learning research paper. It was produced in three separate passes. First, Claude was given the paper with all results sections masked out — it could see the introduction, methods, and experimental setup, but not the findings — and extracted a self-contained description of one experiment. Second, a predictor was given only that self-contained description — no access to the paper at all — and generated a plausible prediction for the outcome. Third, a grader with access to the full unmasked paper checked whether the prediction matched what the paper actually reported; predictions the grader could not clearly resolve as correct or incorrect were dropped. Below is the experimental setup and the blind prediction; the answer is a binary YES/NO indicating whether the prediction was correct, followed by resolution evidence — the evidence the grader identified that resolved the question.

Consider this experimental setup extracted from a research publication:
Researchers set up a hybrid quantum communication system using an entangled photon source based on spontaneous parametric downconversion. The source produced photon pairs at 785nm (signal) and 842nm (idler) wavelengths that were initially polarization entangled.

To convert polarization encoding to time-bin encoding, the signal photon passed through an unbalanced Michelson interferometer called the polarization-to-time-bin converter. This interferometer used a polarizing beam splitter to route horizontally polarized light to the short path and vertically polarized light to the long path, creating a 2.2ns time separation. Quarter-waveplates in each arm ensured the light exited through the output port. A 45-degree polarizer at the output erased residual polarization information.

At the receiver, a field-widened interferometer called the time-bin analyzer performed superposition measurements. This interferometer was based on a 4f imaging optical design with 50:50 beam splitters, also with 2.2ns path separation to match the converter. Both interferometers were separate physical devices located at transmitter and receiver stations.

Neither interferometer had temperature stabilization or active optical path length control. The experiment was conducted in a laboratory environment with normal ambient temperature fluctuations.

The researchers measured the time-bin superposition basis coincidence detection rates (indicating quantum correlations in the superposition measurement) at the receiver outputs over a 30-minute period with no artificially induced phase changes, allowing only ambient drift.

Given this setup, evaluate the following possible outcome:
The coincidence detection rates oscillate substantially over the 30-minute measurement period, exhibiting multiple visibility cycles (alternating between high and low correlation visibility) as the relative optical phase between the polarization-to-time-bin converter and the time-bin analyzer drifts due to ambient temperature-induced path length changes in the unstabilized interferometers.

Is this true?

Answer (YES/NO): NO